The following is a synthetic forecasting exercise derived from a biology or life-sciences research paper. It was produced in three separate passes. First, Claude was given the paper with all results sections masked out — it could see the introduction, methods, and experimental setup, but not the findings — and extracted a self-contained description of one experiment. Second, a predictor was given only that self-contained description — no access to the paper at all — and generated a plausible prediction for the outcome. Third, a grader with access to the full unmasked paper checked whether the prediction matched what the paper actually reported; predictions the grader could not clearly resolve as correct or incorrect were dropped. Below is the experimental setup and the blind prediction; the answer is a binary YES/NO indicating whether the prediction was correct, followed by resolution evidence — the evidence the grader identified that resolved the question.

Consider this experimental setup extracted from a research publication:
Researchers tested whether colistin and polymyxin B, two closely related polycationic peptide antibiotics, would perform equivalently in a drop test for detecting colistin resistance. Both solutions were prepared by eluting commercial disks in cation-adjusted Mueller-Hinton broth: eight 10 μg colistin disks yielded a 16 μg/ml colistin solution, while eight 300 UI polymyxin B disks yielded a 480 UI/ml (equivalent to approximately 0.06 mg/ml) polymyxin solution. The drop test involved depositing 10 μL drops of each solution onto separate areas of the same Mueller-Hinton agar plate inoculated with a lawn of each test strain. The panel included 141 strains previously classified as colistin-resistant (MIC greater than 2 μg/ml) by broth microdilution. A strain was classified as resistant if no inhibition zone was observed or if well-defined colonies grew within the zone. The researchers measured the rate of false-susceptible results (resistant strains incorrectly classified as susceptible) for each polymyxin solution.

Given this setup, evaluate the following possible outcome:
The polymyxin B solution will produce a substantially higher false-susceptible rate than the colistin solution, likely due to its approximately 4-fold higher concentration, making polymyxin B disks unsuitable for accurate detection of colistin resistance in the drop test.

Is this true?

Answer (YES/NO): NO